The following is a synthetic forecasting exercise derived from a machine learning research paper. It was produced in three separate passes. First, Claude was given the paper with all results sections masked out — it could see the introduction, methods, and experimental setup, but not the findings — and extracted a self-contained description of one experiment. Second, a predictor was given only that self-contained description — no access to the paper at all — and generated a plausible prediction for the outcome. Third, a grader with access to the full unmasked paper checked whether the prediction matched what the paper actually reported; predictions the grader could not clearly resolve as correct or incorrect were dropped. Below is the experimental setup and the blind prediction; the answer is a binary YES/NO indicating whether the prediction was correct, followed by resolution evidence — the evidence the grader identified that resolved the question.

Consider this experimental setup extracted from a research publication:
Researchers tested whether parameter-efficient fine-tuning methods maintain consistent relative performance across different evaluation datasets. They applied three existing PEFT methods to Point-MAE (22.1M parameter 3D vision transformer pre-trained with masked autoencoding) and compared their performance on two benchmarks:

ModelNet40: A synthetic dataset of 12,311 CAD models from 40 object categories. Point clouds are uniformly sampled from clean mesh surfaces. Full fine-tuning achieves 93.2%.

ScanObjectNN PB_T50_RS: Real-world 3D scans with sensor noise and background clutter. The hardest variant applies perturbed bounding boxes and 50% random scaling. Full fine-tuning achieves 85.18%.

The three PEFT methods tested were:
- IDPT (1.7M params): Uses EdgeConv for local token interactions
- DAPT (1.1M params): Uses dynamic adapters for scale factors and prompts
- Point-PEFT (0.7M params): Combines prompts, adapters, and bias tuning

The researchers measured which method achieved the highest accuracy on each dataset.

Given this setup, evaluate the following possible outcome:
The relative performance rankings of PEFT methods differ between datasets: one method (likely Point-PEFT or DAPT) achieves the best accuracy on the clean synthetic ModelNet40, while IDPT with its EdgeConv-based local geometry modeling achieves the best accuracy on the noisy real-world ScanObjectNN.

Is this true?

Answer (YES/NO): NO